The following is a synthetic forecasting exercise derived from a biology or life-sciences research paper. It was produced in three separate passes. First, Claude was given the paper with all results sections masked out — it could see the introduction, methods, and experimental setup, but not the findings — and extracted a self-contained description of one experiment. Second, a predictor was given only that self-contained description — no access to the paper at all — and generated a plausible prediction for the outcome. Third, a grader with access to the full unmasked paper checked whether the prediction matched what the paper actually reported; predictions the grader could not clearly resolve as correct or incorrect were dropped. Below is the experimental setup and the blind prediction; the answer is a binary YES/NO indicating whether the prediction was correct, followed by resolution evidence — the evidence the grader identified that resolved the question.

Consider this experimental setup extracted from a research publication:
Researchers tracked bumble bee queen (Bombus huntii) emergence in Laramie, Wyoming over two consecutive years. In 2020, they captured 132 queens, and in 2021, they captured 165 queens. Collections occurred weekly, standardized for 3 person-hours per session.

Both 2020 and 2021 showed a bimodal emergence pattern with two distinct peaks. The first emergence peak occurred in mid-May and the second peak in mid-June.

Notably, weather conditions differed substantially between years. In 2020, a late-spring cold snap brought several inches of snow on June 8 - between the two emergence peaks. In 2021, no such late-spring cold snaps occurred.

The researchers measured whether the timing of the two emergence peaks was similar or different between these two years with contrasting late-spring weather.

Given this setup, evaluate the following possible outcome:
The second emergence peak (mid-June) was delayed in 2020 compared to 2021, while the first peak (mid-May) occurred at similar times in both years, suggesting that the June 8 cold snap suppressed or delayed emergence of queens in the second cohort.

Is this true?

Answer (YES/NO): NO